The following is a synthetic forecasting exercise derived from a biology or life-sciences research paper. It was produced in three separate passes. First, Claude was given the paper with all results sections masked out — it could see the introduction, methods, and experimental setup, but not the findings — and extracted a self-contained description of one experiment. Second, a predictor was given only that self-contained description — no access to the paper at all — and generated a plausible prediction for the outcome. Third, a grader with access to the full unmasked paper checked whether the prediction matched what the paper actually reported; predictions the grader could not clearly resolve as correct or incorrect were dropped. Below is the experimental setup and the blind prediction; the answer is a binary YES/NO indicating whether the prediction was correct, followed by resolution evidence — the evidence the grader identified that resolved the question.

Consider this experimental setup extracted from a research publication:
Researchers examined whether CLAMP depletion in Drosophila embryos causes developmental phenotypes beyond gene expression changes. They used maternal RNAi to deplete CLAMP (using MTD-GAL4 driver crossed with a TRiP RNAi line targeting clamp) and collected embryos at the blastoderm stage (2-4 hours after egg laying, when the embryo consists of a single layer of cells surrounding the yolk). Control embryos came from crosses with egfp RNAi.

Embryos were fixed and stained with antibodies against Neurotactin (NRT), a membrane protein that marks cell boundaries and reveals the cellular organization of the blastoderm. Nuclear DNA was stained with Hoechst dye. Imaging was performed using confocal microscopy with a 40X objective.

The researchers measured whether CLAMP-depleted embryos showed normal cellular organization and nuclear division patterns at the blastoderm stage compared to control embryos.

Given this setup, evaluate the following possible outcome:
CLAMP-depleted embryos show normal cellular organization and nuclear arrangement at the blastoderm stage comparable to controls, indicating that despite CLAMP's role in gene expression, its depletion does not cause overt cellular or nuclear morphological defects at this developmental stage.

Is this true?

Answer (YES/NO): NO